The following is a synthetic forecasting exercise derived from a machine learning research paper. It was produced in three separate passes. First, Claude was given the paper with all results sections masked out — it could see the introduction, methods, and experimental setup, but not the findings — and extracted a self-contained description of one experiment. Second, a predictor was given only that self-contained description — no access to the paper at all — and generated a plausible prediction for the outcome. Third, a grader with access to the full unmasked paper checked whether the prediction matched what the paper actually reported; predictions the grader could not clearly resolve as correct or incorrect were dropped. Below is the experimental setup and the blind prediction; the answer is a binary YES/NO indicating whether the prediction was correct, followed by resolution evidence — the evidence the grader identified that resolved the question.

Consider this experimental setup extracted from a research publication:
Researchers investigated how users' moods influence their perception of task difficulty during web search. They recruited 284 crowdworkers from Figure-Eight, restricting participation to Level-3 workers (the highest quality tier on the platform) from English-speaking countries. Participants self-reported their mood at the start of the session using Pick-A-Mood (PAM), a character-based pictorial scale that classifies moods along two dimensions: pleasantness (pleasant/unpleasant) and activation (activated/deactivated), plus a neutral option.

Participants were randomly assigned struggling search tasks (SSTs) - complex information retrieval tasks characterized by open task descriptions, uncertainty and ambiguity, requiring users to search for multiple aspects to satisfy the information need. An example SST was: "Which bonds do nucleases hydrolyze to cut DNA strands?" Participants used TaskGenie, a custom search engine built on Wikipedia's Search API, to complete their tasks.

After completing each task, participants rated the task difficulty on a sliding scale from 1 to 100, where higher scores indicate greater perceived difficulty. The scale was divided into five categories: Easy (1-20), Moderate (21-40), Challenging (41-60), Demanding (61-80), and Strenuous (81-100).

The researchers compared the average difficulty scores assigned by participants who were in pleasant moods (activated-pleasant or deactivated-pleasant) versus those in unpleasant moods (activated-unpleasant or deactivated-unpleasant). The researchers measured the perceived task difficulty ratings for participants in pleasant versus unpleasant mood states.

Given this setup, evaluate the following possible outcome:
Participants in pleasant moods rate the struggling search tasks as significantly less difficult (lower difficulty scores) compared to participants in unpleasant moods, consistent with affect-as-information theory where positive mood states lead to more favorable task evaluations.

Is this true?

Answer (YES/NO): YES